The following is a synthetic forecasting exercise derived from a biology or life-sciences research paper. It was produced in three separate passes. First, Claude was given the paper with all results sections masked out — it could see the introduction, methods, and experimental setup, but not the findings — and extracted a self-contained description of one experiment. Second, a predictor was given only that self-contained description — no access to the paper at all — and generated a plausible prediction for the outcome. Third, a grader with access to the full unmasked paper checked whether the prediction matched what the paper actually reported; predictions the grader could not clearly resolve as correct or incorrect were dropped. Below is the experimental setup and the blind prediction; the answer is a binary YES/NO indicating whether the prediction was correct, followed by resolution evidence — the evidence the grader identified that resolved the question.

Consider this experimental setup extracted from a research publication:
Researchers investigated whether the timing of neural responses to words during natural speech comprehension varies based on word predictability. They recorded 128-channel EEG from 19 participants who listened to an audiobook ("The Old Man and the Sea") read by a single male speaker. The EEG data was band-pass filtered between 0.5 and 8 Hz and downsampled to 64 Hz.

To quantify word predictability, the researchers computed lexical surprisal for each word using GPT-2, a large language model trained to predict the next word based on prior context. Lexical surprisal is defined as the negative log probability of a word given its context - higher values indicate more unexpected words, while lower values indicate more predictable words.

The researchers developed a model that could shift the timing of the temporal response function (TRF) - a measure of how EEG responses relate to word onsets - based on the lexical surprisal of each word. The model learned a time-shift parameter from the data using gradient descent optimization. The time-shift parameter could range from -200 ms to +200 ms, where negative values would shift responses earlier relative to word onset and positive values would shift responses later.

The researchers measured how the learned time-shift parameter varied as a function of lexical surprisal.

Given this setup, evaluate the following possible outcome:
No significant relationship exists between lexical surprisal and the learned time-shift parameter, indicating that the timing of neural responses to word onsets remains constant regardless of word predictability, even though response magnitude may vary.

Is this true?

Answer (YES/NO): NO